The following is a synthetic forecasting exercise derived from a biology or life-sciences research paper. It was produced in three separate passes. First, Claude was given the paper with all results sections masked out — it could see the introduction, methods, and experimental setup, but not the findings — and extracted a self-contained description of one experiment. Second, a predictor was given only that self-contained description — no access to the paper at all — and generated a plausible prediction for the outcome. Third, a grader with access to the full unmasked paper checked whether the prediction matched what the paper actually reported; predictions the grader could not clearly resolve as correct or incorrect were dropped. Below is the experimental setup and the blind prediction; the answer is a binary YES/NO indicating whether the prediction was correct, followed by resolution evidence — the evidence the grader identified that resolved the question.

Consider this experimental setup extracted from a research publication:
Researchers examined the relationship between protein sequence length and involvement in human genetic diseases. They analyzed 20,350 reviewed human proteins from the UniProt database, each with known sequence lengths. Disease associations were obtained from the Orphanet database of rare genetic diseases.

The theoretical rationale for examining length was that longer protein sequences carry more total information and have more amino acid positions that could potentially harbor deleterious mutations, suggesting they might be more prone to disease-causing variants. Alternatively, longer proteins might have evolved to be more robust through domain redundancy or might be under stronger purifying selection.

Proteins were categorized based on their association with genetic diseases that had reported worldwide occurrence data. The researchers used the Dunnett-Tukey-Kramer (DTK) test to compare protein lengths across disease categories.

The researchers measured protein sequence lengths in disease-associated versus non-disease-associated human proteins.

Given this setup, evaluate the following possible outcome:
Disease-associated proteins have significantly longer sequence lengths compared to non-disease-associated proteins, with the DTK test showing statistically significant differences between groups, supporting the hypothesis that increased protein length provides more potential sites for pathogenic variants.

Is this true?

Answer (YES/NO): YES